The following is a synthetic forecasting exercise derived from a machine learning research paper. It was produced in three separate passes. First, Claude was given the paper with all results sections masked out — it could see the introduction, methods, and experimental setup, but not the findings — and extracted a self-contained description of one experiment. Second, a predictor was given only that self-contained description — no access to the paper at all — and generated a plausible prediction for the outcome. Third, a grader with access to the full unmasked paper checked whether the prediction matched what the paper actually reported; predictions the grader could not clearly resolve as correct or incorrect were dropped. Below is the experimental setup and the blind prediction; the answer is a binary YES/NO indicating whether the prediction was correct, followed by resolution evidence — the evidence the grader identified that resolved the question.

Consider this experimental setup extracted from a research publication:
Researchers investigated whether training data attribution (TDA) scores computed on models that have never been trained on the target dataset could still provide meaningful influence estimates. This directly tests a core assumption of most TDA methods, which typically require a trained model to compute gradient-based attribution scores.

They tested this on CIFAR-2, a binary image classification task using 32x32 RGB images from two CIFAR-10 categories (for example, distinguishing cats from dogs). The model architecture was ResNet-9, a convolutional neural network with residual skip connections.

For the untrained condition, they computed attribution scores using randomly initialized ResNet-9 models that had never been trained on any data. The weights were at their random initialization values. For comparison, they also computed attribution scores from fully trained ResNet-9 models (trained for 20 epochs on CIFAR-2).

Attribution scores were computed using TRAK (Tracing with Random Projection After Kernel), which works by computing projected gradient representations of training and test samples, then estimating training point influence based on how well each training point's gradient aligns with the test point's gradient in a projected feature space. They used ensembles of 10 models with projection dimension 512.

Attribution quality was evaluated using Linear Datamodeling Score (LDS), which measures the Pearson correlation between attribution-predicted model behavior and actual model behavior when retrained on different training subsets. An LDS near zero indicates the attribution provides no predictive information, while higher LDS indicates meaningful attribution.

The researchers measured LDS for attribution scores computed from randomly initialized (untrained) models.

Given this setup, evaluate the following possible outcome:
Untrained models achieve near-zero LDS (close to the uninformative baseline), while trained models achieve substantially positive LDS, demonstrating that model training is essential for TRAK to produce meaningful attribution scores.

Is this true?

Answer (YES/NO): NO